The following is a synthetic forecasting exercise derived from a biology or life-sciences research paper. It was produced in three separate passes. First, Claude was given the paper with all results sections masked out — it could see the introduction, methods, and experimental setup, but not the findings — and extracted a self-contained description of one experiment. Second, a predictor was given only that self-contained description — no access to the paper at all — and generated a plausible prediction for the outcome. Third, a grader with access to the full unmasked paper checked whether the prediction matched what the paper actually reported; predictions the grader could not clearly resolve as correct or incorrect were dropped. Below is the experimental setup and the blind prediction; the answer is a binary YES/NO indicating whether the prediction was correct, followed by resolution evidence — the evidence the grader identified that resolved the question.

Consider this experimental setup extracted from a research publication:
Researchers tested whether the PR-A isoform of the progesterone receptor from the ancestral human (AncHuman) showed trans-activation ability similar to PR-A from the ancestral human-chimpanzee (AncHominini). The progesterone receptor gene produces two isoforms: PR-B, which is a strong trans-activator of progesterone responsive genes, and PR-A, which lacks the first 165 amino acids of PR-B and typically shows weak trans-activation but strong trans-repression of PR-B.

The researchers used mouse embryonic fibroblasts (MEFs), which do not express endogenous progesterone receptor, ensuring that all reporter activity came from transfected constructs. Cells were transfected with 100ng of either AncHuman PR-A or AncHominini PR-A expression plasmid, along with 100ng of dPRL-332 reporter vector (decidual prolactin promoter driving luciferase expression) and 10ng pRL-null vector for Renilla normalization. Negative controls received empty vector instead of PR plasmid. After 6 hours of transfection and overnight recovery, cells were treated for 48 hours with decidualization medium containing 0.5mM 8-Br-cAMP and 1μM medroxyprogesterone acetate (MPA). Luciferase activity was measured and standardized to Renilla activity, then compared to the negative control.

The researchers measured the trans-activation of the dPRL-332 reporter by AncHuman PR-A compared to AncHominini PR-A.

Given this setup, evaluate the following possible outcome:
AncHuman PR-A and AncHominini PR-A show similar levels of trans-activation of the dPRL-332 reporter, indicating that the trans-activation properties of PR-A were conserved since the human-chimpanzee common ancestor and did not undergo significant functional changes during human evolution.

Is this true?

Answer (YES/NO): NO